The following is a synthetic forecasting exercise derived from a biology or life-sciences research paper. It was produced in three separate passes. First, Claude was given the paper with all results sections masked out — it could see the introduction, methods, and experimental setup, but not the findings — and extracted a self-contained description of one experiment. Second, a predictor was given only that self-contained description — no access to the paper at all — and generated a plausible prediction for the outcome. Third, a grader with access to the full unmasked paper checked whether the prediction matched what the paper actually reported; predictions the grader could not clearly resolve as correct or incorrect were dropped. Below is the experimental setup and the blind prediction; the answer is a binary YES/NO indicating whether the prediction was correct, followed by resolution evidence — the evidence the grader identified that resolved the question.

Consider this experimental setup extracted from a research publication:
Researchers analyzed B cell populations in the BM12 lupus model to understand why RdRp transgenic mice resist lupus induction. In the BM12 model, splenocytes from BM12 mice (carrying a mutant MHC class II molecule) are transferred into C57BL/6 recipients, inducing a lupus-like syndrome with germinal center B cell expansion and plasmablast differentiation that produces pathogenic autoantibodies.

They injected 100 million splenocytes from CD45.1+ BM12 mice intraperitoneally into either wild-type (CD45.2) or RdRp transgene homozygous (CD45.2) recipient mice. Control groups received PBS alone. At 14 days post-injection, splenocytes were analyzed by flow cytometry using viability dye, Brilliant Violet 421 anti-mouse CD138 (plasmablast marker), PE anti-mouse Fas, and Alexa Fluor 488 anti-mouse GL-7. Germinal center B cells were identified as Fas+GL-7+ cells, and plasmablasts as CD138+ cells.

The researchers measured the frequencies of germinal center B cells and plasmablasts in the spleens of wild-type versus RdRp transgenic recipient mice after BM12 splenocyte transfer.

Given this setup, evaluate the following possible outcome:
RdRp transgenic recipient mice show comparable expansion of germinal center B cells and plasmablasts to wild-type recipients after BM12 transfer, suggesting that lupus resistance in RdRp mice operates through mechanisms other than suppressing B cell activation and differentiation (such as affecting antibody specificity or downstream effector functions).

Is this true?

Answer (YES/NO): NO